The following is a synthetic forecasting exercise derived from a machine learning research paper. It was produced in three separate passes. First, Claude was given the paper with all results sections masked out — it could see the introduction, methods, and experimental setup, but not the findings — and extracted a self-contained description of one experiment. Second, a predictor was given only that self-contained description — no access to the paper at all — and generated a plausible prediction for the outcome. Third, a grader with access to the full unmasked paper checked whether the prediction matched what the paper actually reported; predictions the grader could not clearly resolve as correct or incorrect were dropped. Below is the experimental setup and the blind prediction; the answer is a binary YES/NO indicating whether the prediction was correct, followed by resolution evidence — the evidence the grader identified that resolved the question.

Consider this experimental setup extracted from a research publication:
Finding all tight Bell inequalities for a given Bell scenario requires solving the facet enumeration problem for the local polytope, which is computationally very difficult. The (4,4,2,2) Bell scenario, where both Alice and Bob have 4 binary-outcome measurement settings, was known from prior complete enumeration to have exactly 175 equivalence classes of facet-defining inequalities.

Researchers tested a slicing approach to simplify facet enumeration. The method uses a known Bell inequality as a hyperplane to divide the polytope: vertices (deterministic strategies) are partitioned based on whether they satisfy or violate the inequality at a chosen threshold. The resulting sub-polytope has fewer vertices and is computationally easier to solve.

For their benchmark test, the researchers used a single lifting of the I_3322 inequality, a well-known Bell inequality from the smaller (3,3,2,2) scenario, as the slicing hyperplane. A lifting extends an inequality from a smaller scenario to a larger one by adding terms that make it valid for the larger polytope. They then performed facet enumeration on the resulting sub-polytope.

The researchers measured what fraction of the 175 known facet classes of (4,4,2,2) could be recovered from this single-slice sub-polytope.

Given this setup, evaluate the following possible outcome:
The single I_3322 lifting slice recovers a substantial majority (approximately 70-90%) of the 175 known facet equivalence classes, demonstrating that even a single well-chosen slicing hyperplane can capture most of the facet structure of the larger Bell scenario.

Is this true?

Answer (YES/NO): NO